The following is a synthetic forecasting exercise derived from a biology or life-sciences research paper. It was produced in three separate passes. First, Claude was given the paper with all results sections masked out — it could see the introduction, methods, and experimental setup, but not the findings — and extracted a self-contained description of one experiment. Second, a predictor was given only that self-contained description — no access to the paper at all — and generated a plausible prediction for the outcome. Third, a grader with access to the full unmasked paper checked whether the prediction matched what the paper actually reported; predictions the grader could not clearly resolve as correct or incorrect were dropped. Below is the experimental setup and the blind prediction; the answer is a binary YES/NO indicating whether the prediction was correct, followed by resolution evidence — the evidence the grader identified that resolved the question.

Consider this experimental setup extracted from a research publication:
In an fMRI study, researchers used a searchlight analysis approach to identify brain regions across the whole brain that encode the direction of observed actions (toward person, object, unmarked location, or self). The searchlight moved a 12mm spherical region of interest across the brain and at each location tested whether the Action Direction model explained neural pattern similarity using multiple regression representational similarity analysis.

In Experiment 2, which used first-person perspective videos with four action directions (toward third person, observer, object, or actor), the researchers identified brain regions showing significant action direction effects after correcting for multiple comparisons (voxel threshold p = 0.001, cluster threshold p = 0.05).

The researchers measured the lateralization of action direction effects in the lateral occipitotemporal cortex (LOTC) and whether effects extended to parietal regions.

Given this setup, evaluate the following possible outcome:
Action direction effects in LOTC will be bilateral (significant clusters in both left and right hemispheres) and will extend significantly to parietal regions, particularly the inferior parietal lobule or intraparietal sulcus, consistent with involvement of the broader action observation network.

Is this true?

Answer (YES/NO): YES